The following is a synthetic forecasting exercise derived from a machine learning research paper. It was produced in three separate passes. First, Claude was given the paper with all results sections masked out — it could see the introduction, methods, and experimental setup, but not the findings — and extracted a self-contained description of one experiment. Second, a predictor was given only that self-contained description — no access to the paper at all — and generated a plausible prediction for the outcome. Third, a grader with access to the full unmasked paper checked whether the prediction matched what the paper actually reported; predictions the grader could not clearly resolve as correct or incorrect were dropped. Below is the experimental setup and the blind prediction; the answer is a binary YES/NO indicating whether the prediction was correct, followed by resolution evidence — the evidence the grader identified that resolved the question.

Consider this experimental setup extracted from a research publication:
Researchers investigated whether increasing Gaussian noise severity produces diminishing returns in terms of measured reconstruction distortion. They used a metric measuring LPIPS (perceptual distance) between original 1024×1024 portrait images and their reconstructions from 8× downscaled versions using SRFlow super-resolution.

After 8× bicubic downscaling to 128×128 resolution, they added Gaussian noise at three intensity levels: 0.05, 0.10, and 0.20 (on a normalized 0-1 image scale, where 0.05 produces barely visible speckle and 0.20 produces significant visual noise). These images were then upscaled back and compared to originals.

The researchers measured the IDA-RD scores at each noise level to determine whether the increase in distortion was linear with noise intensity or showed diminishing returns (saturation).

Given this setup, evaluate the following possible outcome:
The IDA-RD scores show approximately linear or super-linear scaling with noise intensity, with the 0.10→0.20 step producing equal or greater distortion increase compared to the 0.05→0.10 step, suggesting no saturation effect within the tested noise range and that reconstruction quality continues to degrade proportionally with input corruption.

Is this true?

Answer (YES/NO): NO